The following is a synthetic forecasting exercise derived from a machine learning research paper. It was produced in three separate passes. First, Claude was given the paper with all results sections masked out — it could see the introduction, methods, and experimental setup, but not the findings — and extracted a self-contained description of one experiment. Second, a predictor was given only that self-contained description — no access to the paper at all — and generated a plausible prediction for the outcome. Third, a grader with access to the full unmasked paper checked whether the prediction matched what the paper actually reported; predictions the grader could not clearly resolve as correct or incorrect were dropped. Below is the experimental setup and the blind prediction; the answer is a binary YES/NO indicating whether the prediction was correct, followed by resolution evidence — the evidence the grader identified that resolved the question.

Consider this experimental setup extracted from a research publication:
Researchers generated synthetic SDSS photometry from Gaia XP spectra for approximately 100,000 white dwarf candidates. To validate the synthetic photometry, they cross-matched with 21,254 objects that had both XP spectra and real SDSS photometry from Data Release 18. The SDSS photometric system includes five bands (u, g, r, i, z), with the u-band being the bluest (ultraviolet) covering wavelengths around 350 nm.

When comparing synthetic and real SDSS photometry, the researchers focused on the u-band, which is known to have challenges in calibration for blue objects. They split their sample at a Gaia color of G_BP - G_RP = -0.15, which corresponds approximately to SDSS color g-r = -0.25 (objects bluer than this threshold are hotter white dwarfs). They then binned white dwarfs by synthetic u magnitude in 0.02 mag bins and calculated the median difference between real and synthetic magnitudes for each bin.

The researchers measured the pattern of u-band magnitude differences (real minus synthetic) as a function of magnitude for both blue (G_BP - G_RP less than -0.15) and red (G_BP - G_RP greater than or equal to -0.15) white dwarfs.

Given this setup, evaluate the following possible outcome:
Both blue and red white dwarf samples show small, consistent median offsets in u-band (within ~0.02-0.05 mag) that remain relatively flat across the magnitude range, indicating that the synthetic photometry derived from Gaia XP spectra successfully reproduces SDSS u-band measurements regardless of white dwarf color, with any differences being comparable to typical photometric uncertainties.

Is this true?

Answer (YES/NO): NO